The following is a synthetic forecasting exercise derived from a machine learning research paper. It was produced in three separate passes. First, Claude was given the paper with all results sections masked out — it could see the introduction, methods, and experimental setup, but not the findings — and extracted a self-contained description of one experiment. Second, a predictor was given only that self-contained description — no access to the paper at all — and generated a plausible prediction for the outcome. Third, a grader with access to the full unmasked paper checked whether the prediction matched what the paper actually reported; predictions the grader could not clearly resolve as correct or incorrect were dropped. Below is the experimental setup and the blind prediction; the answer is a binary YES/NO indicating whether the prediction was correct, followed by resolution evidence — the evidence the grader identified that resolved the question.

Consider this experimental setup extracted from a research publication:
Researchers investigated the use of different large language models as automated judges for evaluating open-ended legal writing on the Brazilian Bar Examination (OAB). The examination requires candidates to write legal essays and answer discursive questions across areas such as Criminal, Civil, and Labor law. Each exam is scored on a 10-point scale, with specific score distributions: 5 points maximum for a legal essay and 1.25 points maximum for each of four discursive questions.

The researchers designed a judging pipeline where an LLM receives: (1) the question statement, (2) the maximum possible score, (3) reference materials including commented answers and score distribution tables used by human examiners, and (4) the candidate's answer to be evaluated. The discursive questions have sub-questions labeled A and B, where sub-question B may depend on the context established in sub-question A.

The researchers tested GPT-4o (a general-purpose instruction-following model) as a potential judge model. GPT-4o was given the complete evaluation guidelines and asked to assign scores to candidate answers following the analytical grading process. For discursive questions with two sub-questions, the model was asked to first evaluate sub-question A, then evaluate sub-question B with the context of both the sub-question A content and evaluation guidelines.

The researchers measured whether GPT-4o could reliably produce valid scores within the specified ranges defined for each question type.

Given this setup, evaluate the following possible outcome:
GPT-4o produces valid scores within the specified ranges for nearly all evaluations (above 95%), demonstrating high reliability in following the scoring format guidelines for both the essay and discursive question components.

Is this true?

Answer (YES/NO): NO